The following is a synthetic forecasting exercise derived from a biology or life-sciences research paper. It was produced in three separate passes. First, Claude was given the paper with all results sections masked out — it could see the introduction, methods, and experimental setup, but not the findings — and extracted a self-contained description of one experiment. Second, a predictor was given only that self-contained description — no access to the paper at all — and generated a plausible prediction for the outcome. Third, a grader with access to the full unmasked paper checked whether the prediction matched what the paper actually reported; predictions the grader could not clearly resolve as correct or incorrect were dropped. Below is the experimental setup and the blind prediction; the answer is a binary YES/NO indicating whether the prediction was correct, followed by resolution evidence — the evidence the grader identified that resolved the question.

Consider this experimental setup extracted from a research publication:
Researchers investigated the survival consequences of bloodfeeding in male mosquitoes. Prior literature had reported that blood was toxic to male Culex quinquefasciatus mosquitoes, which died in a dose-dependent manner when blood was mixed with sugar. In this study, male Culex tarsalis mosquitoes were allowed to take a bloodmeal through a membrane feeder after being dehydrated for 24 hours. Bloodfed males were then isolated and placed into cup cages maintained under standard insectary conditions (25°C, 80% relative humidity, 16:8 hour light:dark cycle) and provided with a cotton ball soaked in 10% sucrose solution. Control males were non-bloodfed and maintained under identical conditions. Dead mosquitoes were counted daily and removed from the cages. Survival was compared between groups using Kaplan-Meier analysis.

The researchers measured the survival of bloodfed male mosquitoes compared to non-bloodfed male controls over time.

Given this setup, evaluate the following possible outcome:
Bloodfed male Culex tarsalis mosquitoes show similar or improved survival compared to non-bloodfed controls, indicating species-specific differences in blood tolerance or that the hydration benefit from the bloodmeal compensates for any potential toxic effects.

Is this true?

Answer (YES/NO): YES